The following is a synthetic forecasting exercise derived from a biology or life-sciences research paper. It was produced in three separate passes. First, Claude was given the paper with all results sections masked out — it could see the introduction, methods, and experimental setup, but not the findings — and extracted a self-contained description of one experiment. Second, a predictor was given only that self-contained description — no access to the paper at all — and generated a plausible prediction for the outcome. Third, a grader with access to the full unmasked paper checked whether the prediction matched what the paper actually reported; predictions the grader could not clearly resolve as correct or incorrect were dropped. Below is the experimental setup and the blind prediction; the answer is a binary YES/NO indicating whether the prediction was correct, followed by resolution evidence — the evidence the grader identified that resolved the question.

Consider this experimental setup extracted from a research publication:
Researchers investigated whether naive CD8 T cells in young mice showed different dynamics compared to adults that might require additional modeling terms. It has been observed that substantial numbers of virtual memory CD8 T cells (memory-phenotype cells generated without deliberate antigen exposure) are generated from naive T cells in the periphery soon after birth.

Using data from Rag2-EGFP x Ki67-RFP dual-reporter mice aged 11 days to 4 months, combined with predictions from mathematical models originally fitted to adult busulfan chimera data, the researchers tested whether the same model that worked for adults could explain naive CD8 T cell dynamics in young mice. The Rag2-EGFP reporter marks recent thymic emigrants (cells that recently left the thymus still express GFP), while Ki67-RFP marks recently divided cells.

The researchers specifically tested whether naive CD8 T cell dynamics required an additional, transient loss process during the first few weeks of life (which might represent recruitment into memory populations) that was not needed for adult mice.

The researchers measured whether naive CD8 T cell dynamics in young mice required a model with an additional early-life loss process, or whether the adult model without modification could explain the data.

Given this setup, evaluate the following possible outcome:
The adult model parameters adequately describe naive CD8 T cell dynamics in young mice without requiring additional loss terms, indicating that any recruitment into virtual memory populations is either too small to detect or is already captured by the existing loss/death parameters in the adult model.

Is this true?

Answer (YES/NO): NO